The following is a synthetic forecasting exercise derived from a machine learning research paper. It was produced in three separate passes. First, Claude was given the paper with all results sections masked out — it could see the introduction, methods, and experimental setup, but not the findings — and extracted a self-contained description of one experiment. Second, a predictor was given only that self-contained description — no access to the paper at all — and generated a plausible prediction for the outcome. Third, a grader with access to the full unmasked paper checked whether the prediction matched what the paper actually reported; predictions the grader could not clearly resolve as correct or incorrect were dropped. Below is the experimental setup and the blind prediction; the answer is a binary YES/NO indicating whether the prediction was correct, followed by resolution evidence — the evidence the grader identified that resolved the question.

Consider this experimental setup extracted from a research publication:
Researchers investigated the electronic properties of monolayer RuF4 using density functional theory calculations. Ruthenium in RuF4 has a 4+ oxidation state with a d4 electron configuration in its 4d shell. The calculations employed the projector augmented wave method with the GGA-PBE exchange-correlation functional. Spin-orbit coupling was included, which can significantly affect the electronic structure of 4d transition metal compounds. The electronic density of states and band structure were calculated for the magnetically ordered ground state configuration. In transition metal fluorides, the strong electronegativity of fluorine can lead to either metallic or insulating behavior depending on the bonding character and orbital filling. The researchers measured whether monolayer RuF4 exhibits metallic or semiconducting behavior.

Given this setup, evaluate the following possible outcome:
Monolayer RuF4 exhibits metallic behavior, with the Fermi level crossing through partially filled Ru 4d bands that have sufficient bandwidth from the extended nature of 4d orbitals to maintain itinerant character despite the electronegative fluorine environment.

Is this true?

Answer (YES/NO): NO